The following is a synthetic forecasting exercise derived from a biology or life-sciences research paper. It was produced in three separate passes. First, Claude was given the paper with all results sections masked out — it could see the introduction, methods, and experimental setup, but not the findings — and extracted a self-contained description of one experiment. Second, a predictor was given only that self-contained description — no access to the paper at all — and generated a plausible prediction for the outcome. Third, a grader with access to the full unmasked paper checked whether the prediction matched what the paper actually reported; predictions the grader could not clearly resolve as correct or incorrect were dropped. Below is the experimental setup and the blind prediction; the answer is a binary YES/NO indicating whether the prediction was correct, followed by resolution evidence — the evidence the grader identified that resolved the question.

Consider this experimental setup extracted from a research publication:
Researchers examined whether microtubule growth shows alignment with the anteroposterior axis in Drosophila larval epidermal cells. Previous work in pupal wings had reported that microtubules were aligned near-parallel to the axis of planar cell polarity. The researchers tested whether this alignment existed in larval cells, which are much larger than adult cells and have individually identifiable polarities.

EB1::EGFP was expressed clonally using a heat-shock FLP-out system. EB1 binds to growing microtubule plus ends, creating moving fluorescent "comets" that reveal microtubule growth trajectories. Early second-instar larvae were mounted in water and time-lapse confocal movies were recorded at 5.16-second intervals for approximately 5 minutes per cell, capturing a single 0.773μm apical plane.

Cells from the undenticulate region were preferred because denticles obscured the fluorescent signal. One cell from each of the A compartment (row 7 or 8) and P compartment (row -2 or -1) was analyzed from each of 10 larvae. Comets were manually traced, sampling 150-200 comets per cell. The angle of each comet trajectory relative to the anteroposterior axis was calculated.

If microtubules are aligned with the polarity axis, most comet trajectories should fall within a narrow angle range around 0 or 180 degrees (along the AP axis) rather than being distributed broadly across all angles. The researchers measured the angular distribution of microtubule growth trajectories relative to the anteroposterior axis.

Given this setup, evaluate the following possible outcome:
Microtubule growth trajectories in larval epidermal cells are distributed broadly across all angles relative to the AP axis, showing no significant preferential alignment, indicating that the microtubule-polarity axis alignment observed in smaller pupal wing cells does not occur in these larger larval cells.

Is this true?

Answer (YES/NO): NO